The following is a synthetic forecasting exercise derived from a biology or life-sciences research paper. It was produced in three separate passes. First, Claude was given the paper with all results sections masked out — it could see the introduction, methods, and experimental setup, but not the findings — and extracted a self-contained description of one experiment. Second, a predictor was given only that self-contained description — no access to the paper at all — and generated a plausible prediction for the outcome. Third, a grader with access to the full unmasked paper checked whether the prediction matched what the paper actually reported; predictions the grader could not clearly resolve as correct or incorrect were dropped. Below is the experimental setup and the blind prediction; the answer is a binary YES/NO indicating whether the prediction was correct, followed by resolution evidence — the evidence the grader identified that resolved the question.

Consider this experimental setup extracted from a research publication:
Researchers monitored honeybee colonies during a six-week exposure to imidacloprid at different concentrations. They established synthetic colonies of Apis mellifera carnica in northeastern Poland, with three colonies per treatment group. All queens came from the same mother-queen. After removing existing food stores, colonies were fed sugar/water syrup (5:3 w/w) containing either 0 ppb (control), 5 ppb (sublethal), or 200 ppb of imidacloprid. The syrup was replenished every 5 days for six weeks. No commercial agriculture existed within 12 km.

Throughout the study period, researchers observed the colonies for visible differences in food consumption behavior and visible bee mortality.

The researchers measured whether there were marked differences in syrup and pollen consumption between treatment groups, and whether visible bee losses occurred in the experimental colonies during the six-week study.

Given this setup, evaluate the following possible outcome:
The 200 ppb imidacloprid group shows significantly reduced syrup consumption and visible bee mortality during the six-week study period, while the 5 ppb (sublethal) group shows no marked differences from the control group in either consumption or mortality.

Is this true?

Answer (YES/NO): NO